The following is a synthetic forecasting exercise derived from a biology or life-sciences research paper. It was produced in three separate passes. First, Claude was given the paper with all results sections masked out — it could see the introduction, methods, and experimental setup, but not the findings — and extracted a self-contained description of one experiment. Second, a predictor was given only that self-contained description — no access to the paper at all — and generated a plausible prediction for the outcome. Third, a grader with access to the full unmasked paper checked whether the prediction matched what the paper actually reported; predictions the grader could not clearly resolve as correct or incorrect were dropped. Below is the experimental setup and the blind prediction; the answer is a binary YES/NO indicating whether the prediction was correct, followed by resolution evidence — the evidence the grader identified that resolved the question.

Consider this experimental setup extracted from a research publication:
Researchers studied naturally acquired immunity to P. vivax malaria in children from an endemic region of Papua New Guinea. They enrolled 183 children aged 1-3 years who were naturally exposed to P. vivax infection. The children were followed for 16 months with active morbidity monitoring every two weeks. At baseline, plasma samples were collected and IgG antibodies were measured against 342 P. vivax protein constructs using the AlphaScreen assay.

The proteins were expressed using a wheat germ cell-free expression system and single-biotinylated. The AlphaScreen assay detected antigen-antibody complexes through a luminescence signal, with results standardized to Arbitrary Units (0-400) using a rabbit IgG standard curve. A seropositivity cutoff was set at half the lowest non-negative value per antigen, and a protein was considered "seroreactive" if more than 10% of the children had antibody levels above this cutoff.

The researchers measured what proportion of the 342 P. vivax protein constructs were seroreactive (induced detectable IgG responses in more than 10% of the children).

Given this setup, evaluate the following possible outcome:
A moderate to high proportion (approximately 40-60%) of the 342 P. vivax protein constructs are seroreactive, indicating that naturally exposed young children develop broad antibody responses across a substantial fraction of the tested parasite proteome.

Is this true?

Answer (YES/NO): NO